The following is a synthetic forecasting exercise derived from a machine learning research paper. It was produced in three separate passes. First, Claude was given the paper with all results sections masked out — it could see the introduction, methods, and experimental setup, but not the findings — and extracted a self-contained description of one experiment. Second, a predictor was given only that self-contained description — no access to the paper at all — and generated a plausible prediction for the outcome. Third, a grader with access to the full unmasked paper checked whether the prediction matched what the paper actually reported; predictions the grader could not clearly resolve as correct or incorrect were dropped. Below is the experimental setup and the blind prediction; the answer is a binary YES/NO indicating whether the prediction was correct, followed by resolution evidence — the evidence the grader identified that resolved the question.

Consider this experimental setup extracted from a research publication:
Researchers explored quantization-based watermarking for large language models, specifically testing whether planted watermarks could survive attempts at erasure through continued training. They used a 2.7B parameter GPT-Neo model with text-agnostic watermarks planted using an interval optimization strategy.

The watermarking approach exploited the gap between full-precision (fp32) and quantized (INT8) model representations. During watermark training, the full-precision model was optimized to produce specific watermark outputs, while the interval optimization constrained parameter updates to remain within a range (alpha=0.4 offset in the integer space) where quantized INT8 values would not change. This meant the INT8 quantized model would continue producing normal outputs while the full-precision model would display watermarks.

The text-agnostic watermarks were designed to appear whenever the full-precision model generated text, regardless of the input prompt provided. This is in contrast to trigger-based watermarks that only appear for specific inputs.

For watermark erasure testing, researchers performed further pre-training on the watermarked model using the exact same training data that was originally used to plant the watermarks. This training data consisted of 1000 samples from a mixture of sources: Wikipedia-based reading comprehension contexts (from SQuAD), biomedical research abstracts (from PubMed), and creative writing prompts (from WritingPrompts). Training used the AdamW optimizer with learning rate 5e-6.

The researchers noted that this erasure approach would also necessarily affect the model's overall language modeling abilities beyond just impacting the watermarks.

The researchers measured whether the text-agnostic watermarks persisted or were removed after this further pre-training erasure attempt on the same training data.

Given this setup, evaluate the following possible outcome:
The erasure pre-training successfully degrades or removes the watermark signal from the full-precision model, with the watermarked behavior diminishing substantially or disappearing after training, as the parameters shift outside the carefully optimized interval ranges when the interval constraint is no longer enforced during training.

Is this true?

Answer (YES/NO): YES